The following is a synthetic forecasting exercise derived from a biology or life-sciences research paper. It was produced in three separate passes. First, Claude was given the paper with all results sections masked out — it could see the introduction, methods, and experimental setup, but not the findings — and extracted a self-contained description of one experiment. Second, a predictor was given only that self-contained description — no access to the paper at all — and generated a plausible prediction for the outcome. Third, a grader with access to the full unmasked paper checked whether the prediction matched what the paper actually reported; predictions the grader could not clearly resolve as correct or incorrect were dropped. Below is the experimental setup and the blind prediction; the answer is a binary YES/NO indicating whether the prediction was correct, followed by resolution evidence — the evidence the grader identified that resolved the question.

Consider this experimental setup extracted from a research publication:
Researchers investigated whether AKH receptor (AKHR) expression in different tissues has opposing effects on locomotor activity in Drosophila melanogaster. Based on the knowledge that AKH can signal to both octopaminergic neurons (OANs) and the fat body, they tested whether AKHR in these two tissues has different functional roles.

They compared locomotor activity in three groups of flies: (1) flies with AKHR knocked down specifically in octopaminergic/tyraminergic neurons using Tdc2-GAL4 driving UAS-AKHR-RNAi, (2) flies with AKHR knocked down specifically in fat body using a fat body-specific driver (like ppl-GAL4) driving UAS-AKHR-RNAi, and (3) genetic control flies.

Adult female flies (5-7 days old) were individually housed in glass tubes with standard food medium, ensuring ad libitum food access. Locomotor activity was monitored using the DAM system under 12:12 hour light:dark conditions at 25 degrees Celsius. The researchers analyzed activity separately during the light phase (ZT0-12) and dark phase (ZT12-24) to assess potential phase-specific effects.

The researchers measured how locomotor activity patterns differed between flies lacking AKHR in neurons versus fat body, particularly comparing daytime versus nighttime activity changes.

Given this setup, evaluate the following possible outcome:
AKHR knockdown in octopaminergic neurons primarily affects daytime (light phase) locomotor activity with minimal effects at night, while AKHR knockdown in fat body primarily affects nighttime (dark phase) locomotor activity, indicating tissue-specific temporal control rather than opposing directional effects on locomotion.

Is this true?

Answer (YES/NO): NO